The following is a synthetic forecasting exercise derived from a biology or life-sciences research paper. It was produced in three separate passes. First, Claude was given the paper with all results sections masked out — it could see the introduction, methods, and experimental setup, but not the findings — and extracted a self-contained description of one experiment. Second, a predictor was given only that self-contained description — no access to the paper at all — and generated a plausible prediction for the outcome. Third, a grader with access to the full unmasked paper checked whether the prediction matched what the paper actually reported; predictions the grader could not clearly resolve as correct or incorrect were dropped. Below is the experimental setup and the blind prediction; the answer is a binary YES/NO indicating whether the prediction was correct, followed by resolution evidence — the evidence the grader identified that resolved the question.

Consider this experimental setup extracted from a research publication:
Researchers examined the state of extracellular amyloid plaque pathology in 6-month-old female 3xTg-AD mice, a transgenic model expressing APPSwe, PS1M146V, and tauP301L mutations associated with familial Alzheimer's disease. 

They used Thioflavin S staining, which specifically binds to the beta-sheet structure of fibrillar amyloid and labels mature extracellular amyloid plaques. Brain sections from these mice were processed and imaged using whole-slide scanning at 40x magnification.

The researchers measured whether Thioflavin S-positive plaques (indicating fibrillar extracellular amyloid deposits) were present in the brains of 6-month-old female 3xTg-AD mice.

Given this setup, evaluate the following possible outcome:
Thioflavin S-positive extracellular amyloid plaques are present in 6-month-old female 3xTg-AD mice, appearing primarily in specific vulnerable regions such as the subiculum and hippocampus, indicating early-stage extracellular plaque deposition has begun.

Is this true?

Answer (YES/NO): NO